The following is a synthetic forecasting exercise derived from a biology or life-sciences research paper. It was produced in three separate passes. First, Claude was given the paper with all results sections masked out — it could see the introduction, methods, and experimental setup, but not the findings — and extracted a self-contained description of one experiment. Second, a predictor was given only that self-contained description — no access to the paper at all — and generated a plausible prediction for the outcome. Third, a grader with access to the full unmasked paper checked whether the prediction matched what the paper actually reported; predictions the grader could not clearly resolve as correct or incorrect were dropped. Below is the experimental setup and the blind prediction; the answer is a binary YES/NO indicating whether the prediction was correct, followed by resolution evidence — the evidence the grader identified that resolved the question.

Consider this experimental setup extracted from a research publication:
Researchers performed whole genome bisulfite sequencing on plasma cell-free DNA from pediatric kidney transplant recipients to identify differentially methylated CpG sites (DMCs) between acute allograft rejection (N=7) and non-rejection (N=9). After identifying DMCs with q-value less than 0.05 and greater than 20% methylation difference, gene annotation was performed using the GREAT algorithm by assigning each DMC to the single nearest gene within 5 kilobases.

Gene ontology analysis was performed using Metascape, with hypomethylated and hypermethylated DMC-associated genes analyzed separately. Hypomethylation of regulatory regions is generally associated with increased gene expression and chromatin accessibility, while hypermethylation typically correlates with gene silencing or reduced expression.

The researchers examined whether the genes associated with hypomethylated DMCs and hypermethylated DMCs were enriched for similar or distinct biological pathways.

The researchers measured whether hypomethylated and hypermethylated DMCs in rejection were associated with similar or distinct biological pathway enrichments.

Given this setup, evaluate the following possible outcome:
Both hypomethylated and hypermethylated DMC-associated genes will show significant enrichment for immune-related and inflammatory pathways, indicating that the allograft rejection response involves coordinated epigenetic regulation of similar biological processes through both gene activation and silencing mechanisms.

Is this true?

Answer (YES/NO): YES